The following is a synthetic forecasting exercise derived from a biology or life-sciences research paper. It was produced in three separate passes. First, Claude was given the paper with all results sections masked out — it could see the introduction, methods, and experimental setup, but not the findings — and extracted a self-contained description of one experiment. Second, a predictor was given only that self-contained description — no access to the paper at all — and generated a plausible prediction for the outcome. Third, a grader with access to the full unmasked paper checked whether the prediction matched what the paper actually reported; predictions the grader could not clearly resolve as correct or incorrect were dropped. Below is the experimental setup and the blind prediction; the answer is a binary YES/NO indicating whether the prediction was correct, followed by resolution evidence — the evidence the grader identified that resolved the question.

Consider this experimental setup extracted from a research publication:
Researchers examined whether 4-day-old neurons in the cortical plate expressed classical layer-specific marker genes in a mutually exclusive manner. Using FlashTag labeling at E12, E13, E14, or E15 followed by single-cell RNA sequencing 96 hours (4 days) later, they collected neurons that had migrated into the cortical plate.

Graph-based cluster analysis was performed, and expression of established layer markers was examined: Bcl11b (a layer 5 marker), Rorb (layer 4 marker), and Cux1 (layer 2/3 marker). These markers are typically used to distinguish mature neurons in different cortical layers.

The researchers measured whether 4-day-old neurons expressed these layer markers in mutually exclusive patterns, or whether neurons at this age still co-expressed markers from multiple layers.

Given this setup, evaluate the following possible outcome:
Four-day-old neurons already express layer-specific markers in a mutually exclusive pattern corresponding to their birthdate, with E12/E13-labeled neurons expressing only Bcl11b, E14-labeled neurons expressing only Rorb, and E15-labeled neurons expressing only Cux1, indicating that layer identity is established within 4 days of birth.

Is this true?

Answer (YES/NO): NO